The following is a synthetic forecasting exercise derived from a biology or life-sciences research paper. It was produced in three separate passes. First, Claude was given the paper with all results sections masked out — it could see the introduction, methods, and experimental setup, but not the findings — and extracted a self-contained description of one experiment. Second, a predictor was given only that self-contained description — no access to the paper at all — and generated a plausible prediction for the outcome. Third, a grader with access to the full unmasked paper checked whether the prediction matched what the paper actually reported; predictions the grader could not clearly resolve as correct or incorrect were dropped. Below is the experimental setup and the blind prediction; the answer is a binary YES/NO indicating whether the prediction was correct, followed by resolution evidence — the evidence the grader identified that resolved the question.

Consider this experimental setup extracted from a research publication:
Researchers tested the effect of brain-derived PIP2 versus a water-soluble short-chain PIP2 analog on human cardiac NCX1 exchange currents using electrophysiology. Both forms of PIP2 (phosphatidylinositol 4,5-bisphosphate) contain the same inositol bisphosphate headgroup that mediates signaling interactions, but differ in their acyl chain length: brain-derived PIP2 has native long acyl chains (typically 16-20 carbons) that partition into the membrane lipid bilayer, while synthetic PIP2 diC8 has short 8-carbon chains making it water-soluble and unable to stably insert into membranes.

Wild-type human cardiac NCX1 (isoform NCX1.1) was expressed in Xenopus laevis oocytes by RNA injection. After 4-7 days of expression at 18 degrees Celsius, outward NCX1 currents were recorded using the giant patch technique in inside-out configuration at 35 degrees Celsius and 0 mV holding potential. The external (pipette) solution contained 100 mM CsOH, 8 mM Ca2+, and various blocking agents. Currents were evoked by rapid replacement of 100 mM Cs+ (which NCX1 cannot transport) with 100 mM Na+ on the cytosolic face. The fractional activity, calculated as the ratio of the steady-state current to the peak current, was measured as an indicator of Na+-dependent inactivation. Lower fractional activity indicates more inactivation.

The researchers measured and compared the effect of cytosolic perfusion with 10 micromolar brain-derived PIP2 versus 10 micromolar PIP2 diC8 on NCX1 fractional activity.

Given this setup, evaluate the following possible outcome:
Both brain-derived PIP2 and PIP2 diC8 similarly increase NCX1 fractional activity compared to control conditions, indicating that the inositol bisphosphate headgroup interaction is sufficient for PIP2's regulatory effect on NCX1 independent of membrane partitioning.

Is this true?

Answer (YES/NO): NO